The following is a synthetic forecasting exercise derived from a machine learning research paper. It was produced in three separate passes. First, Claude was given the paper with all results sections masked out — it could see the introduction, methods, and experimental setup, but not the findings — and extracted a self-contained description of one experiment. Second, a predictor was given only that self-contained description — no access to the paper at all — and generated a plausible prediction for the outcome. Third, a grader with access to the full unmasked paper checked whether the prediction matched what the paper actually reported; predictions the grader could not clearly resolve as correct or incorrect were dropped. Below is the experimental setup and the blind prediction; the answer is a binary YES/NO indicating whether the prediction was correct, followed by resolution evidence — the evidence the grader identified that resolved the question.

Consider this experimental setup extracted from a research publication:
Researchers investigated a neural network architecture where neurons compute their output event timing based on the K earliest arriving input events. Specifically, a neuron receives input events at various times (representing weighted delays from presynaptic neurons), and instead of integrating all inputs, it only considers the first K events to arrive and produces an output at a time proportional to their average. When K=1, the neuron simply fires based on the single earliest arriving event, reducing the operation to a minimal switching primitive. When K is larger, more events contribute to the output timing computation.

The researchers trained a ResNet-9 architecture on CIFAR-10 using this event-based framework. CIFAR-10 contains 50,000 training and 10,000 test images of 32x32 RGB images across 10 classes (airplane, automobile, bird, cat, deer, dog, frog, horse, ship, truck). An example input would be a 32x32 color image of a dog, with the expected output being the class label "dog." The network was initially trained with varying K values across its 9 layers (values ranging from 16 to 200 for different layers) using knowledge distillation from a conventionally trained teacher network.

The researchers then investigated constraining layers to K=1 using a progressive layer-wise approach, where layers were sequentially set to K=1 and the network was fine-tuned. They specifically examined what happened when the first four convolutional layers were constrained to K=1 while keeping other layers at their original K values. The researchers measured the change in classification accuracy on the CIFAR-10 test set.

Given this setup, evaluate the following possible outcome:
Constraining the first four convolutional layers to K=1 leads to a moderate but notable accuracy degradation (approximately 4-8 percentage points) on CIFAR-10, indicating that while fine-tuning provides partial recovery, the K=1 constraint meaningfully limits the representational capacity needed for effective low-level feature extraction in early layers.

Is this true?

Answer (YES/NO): NO